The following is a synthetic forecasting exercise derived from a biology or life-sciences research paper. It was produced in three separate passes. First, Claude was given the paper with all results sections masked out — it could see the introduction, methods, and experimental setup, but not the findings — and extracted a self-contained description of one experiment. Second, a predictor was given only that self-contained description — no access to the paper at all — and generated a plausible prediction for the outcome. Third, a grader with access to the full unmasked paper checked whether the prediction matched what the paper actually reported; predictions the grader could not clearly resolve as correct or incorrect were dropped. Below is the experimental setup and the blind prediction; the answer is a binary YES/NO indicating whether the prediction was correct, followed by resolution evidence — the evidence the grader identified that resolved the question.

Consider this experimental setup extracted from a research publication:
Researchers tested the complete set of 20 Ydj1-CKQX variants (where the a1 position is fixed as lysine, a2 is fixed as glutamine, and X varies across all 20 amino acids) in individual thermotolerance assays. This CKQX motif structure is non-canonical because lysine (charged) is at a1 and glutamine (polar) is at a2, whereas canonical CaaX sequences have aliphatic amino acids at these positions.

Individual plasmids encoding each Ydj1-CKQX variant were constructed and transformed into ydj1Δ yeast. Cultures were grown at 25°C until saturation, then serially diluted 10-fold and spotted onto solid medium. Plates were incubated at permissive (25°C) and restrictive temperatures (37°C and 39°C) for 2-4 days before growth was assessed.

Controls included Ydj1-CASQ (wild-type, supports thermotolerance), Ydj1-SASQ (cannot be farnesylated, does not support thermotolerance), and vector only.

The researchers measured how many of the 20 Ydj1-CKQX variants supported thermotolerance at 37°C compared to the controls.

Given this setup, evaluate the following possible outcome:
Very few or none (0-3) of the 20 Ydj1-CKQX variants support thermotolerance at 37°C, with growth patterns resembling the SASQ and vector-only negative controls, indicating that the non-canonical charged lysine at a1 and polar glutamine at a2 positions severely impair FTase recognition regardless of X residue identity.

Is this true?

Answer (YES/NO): NO